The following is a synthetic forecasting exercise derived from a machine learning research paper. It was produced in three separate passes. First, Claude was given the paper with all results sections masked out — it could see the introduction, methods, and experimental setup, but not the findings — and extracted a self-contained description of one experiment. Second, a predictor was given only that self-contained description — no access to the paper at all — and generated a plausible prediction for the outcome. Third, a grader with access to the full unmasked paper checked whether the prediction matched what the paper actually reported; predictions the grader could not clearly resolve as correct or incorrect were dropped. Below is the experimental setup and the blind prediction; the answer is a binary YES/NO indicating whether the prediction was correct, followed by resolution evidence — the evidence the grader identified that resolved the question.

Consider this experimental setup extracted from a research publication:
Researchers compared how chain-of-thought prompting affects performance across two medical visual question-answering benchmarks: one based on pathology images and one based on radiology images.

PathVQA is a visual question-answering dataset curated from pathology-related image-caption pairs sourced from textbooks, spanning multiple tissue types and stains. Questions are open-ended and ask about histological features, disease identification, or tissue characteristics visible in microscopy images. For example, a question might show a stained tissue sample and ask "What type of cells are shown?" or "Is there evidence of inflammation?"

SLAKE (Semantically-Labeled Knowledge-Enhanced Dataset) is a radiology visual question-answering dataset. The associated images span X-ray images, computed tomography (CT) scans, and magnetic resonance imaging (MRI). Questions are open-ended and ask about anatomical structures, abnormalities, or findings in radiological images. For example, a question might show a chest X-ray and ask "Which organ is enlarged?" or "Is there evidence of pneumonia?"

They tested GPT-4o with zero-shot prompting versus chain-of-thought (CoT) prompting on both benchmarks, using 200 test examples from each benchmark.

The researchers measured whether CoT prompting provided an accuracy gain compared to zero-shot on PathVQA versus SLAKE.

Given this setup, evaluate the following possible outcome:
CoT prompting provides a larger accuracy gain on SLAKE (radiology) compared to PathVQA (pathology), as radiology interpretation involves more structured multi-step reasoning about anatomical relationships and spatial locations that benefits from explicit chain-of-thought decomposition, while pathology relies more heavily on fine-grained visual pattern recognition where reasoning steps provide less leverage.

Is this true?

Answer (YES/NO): YES